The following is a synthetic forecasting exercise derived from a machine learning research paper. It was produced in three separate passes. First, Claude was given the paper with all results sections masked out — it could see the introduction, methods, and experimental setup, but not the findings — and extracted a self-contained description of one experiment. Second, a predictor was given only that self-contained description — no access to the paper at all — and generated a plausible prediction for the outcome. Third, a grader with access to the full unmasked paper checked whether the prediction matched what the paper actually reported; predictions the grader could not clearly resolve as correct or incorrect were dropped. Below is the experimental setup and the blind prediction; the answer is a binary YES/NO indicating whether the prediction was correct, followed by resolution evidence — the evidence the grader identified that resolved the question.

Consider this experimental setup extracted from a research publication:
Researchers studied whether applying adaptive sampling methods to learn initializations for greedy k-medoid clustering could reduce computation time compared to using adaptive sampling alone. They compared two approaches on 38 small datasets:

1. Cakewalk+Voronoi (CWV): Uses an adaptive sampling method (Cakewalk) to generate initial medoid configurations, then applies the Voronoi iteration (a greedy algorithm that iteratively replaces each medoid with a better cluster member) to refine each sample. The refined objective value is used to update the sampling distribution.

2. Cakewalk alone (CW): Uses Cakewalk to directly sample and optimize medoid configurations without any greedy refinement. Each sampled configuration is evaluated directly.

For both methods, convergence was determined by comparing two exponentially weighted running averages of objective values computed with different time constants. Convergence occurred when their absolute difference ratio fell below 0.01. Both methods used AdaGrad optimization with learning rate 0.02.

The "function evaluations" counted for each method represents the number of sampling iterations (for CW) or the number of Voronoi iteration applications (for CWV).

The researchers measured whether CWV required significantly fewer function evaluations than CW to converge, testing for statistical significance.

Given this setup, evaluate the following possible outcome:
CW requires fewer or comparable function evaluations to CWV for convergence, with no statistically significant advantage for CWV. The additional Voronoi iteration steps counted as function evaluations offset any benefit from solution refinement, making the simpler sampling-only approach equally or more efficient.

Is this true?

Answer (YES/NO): NO